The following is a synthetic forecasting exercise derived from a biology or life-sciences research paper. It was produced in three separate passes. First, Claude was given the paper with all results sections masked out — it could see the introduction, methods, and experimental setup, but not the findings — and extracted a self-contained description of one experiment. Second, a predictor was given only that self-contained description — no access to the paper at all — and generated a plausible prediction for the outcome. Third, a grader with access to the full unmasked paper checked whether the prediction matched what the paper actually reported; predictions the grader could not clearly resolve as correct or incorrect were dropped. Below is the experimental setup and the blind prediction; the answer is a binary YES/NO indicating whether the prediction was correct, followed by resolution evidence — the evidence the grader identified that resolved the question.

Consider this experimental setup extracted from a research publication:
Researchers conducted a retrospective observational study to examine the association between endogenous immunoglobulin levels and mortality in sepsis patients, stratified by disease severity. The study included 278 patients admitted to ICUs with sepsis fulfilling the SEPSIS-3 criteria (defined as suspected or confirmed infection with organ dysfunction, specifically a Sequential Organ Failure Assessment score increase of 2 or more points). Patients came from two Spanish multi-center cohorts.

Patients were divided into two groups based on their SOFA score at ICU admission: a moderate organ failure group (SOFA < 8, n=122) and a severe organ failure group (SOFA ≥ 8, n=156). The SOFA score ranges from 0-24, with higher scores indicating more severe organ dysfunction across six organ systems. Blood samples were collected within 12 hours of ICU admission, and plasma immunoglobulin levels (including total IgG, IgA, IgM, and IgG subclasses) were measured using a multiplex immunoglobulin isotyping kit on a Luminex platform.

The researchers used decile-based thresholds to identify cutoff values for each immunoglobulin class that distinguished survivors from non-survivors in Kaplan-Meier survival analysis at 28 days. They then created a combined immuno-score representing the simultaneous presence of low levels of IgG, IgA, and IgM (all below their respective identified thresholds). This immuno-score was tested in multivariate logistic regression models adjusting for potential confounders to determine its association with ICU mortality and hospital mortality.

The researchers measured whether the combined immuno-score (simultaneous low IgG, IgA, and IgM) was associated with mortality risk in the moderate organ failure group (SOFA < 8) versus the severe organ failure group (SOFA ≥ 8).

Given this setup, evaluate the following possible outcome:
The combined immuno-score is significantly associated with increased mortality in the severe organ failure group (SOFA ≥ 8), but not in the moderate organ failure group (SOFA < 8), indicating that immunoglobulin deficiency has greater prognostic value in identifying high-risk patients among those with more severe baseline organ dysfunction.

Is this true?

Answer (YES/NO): NO